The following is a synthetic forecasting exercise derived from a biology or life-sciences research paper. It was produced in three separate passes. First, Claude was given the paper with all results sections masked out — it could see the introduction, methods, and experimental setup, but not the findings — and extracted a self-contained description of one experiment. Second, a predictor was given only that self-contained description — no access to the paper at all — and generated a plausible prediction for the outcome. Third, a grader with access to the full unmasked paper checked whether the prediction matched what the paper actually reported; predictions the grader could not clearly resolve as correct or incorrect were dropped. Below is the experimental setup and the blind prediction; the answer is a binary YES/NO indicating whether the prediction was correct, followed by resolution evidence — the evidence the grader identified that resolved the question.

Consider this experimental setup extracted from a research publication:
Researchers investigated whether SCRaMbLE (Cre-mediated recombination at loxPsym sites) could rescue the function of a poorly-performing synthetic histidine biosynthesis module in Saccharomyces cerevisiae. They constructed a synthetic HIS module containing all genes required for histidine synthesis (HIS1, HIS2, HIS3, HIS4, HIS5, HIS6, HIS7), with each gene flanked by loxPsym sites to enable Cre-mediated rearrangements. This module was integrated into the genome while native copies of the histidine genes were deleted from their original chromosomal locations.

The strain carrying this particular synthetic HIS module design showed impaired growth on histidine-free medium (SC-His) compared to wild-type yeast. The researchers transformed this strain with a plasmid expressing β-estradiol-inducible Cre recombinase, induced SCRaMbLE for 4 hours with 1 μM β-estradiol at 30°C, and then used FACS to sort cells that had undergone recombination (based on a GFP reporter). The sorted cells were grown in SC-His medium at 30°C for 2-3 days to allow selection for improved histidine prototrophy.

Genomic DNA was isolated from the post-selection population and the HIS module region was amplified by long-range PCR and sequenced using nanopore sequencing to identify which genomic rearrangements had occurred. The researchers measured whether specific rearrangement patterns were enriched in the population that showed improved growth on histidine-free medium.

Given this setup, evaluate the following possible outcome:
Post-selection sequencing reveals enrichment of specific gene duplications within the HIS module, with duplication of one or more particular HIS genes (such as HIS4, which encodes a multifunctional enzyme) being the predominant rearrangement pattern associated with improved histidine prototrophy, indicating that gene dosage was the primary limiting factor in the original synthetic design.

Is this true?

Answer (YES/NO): NO